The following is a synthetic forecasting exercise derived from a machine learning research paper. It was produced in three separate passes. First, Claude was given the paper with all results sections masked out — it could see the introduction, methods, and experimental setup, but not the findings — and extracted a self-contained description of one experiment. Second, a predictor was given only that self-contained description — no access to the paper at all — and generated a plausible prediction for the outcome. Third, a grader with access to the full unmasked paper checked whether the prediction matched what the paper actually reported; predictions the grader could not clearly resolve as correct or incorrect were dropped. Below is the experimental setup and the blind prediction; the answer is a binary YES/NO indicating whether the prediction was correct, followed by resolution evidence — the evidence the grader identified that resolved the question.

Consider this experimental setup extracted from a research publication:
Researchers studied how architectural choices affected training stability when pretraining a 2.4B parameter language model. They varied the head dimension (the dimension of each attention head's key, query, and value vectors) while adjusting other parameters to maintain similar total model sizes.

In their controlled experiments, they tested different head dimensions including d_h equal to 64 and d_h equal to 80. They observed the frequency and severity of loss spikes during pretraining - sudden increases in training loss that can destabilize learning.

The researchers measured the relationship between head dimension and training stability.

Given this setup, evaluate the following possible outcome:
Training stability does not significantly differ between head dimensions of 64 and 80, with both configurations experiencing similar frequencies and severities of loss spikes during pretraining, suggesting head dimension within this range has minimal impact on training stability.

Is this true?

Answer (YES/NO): NO